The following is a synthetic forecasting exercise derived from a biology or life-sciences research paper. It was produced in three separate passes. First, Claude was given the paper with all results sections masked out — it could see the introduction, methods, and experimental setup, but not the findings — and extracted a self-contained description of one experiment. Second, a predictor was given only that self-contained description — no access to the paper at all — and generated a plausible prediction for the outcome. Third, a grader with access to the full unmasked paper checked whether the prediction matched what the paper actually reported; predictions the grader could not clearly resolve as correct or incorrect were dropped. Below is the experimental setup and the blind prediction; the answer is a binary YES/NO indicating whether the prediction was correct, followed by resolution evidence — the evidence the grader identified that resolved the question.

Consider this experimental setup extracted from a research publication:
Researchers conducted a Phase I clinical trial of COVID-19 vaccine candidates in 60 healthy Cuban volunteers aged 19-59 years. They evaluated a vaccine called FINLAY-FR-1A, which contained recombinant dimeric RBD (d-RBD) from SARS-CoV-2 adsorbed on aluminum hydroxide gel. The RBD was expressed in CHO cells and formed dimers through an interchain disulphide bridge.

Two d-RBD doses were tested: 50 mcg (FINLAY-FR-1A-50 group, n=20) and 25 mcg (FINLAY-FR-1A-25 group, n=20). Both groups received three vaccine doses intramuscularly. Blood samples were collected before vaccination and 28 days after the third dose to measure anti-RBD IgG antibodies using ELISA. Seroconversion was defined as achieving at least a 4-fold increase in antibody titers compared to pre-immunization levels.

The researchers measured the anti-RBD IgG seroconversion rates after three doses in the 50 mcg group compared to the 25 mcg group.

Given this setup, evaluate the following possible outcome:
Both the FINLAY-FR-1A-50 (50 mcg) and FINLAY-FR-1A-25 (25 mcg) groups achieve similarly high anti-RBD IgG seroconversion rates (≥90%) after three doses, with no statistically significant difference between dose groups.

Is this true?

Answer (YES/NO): YES